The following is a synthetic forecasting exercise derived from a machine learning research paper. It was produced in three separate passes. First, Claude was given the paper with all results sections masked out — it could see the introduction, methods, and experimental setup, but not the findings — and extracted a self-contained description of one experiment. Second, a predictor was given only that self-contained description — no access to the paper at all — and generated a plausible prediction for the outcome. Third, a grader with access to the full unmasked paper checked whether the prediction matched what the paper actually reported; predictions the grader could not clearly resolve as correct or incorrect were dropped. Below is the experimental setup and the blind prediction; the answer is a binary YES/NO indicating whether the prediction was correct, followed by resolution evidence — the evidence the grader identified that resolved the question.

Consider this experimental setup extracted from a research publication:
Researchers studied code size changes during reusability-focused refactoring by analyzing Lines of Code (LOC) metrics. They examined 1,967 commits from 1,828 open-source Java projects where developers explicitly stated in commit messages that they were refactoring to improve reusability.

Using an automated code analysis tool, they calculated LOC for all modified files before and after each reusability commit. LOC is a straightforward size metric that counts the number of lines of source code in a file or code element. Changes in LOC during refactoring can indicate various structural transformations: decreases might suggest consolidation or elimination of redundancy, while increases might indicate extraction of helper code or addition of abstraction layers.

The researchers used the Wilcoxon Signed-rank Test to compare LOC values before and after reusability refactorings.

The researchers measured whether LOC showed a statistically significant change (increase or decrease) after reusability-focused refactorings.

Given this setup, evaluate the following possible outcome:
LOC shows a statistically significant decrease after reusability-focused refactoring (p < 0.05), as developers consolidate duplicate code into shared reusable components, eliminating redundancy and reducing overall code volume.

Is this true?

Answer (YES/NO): NO